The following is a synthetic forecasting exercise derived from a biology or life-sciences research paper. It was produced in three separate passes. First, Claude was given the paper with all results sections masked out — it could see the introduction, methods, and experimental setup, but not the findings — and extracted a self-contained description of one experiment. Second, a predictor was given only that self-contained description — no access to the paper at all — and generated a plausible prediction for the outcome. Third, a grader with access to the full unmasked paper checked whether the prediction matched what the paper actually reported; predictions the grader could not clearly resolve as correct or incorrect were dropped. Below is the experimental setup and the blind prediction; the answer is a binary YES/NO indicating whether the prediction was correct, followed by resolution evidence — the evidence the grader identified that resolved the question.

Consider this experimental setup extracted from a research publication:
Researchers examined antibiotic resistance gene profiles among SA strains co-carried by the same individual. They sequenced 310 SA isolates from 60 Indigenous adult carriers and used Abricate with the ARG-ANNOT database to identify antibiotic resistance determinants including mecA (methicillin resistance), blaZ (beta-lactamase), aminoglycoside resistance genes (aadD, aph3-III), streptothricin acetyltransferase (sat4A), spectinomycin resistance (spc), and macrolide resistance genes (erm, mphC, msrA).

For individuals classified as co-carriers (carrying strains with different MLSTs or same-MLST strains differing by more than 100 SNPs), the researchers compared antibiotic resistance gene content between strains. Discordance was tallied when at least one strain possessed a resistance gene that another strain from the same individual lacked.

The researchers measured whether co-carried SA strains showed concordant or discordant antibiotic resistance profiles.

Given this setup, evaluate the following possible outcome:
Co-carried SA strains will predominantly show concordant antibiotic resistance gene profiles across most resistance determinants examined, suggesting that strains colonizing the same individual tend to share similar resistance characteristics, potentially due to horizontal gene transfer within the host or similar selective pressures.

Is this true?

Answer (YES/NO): NO